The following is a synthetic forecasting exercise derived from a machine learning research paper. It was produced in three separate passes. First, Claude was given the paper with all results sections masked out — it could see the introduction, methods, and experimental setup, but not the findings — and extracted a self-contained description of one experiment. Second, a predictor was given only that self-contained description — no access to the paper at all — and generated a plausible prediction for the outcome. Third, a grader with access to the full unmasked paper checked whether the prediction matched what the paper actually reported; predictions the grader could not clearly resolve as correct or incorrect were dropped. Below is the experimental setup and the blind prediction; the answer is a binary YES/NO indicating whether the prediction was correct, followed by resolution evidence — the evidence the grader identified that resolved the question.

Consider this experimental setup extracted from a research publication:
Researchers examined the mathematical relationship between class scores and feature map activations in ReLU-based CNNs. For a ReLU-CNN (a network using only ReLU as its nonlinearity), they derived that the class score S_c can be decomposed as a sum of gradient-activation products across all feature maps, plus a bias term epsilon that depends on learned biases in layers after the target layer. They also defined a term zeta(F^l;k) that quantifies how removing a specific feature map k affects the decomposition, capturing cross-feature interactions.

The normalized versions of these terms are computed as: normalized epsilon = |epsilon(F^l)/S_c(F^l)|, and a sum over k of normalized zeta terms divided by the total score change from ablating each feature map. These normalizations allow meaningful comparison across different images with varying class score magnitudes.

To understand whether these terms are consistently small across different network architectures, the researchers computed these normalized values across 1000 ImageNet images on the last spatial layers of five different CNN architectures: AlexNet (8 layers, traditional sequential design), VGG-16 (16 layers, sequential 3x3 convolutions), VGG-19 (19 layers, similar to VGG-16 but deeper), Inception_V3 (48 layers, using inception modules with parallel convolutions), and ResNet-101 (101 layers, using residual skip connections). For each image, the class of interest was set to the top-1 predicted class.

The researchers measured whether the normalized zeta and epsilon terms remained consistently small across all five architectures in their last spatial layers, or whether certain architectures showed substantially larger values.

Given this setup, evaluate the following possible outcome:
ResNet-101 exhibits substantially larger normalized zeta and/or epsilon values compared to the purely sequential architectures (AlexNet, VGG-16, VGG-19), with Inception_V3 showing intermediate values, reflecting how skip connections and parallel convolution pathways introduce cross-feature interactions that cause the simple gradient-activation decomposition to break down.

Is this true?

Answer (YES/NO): NO